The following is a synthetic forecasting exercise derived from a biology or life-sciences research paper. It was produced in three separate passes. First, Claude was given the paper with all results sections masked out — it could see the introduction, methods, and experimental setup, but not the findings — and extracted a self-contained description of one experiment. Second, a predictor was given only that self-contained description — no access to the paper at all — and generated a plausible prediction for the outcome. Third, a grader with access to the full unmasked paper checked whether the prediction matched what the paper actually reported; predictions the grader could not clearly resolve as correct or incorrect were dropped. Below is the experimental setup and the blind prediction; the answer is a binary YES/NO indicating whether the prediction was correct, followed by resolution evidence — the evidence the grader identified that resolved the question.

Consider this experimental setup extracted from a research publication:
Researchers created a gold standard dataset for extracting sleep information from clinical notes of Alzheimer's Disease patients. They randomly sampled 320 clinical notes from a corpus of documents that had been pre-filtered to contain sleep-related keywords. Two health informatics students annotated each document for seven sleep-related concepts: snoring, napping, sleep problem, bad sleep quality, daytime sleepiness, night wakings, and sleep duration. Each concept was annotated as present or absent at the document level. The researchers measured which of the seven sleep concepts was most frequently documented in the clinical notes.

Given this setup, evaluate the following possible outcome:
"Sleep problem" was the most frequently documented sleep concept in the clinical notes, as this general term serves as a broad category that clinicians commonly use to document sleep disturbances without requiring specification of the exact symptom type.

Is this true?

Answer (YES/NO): YES